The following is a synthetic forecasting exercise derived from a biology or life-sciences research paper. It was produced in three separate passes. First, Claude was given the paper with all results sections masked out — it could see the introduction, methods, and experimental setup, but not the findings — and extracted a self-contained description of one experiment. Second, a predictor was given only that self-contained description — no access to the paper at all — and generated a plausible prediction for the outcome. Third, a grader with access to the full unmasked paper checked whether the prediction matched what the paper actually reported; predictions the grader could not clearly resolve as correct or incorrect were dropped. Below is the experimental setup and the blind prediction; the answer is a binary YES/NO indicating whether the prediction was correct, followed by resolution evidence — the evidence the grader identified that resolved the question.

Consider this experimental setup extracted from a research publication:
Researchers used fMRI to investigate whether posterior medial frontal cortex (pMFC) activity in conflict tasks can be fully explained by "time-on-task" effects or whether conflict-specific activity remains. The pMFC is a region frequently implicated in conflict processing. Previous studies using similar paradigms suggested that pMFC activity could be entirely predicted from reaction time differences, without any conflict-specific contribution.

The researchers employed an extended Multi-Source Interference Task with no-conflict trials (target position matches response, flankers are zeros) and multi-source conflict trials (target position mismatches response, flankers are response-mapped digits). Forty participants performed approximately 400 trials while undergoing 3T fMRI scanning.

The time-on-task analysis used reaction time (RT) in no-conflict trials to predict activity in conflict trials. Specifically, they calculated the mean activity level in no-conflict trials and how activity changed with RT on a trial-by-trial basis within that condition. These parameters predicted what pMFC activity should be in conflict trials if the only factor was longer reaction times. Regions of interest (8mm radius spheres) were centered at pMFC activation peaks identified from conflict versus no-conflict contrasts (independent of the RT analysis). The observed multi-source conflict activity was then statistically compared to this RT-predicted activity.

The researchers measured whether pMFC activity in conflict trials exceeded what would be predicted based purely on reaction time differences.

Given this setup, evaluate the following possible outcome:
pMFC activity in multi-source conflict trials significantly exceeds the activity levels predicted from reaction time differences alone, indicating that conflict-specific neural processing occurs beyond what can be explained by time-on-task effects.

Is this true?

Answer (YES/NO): NO